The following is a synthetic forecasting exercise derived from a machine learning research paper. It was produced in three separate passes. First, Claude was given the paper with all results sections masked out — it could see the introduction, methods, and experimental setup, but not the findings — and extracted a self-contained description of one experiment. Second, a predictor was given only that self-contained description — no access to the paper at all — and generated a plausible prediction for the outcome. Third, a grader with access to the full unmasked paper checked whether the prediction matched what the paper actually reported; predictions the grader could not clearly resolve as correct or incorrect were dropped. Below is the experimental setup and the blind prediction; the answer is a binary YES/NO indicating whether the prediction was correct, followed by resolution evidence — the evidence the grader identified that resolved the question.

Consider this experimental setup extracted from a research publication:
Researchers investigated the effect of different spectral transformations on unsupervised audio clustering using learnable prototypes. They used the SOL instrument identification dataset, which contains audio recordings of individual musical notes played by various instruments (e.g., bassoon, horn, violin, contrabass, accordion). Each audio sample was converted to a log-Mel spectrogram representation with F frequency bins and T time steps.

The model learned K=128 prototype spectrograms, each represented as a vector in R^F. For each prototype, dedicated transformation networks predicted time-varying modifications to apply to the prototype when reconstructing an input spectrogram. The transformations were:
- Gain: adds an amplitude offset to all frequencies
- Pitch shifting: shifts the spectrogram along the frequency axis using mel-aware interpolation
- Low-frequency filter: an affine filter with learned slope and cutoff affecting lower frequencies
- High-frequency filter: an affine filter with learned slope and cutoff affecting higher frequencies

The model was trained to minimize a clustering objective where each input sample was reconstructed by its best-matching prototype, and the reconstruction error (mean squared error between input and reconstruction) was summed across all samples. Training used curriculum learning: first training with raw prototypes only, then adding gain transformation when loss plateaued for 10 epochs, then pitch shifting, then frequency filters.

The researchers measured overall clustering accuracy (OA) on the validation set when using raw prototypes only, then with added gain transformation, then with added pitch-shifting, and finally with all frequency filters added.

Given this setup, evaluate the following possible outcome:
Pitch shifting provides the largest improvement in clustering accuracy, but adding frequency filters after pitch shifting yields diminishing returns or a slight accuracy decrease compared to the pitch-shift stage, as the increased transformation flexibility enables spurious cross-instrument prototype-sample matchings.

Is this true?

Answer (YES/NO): NO